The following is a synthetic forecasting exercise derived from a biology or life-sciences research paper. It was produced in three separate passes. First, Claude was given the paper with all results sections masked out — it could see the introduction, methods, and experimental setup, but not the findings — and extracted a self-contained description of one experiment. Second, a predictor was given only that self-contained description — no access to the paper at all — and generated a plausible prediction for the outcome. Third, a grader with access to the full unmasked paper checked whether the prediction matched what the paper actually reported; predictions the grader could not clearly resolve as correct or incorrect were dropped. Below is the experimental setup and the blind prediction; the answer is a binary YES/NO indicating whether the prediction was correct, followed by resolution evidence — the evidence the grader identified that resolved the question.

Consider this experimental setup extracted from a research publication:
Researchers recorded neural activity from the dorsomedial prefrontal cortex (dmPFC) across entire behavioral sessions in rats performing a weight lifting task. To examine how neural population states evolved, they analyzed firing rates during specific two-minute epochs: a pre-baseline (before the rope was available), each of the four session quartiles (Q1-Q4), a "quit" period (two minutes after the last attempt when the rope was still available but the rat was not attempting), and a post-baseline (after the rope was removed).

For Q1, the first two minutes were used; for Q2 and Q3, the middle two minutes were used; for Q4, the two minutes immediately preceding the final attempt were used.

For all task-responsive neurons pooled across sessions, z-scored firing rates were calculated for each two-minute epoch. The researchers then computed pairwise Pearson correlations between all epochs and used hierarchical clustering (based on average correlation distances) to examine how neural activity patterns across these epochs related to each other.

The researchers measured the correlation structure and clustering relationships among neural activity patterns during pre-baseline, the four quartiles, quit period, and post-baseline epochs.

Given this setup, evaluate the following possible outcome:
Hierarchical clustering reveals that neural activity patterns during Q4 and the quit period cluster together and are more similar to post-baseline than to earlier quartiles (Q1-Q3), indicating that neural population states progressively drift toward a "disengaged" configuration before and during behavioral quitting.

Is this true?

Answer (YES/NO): NO